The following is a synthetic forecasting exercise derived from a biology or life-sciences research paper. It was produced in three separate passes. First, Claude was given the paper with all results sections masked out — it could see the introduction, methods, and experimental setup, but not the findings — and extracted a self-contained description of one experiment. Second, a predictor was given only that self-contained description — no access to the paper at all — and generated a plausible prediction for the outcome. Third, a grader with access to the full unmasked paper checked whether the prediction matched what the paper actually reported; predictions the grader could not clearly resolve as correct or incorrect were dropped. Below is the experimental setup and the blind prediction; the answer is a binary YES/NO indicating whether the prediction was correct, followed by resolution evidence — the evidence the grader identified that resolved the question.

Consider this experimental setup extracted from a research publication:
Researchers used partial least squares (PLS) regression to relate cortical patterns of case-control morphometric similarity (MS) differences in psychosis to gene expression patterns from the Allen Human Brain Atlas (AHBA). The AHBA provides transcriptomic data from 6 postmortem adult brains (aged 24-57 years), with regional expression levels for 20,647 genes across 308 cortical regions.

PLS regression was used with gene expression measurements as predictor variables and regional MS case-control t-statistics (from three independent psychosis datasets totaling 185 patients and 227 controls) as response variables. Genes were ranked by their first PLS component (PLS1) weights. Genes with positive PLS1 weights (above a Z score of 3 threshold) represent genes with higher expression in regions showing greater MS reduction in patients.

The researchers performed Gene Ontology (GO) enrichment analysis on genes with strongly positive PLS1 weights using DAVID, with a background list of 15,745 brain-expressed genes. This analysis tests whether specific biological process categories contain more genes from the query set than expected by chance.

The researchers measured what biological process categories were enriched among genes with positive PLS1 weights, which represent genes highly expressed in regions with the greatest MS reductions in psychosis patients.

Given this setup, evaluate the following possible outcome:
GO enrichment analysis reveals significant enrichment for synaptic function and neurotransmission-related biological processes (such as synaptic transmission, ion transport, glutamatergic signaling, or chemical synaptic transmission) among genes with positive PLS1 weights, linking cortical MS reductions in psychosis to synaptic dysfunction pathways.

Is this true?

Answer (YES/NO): NO